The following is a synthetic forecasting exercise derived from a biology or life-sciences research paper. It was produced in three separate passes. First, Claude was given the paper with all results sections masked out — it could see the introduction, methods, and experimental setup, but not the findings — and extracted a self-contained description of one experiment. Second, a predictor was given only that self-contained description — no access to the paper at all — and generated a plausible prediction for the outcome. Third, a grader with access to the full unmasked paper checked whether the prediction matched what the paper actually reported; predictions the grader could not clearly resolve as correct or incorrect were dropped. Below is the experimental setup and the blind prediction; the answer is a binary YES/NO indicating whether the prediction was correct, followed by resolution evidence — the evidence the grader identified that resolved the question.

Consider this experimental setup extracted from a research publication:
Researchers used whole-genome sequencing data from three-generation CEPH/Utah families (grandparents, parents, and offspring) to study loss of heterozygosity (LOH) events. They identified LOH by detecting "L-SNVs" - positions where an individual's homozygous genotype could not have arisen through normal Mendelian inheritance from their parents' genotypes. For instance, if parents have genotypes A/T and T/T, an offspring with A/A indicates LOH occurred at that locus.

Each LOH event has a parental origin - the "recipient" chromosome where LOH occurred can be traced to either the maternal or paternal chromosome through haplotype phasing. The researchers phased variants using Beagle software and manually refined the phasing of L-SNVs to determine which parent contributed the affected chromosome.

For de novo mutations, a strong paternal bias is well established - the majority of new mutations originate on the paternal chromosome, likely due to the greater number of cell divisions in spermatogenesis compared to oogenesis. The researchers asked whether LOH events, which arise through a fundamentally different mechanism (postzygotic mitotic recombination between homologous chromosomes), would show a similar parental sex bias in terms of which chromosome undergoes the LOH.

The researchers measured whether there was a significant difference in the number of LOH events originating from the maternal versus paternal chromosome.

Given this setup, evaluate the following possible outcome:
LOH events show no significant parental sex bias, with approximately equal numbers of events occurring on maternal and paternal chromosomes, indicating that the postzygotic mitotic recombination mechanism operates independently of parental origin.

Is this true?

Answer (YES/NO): YES